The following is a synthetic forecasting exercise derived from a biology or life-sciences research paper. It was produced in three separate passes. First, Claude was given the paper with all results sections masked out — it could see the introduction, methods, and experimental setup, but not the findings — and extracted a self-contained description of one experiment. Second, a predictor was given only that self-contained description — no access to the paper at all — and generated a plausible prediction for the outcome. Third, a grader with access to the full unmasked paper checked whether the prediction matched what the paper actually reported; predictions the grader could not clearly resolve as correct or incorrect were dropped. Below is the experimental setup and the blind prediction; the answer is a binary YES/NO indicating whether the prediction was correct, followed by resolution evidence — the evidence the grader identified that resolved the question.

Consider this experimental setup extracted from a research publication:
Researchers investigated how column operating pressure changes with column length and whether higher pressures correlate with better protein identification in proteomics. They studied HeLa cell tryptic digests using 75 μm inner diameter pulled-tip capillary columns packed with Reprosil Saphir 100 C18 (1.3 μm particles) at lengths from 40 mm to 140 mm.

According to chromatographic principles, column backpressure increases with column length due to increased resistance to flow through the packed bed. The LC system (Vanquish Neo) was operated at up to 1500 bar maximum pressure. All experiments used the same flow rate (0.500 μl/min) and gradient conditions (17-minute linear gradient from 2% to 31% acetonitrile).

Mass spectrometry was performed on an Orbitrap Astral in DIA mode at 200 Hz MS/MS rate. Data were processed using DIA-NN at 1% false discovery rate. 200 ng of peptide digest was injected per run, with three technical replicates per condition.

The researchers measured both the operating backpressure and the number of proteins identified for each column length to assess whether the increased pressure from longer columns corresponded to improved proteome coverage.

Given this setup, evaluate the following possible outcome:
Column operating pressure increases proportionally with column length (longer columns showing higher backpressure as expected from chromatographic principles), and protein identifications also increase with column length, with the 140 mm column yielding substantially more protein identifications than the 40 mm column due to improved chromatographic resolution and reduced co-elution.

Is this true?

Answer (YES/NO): NO